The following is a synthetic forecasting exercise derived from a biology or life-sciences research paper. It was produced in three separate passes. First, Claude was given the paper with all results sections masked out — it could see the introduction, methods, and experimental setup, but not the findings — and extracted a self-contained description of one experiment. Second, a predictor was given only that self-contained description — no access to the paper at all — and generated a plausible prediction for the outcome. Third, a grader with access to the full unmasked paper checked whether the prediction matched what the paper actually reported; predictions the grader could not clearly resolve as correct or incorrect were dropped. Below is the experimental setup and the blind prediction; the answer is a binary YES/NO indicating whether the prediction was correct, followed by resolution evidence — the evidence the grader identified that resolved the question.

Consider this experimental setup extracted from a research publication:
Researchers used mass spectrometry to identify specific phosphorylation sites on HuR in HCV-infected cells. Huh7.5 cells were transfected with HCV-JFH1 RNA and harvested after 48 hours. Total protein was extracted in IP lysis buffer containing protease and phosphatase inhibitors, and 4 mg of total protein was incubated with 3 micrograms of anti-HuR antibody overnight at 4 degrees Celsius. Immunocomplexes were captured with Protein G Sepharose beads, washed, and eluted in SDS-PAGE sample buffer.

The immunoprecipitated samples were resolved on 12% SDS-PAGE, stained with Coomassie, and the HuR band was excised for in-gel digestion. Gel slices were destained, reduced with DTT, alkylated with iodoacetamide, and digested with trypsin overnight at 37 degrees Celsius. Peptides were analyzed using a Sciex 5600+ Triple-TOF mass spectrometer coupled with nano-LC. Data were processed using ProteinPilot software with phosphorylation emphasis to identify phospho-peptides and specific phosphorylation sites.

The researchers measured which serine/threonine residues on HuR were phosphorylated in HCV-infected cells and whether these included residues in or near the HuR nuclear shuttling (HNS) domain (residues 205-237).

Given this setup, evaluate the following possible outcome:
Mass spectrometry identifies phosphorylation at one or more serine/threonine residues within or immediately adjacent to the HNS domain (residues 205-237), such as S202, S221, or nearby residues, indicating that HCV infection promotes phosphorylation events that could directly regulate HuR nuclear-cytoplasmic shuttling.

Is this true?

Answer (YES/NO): NO